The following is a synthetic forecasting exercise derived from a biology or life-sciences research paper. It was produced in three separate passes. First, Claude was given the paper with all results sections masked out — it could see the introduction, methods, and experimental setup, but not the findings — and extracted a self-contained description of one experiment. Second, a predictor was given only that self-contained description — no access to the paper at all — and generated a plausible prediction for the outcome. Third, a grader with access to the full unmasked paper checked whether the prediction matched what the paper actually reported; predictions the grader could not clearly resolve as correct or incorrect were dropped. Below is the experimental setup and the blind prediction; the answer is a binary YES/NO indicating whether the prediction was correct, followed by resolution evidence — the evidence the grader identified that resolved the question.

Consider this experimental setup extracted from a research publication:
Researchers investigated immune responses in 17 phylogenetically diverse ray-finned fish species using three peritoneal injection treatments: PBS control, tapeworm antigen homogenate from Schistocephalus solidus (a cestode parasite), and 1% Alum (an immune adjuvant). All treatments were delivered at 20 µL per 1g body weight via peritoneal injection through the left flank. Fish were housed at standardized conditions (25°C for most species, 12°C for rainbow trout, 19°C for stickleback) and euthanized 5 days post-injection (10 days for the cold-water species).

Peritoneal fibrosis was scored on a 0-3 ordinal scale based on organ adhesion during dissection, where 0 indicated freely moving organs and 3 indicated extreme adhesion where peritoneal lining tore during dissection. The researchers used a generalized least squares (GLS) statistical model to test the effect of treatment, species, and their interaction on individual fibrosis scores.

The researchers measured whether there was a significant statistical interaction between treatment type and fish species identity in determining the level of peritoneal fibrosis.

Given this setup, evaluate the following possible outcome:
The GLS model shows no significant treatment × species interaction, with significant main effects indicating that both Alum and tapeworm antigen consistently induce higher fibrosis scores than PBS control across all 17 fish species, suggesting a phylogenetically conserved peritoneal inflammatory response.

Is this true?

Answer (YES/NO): NO